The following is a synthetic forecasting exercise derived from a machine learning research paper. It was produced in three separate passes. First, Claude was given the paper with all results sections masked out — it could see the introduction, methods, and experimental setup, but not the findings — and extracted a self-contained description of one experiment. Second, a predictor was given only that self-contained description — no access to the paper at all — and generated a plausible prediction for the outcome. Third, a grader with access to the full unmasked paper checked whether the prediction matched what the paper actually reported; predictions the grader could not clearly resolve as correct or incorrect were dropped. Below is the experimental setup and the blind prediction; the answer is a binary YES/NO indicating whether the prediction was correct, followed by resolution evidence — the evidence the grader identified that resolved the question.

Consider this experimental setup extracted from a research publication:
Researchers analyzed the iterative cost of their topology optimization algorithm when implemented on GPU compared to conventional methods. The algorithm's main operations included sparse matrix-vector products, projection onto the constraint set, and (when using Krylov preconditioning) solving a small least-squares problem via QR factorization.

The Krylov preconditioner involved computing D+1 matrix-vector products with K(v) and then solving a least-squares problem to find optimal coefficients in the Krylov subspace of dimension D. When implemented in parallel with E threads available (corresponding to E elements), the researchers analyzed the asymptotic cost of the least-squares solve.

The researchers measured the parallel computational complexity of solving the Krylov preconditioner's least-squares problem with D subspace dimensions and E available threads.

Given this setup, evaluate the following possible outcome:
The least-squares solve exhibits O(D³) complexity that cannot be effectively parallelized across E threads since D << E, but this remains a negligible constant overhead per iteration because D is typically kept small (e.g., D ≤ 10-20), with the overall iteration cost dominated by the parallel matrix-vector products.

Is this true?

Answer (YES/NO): NO